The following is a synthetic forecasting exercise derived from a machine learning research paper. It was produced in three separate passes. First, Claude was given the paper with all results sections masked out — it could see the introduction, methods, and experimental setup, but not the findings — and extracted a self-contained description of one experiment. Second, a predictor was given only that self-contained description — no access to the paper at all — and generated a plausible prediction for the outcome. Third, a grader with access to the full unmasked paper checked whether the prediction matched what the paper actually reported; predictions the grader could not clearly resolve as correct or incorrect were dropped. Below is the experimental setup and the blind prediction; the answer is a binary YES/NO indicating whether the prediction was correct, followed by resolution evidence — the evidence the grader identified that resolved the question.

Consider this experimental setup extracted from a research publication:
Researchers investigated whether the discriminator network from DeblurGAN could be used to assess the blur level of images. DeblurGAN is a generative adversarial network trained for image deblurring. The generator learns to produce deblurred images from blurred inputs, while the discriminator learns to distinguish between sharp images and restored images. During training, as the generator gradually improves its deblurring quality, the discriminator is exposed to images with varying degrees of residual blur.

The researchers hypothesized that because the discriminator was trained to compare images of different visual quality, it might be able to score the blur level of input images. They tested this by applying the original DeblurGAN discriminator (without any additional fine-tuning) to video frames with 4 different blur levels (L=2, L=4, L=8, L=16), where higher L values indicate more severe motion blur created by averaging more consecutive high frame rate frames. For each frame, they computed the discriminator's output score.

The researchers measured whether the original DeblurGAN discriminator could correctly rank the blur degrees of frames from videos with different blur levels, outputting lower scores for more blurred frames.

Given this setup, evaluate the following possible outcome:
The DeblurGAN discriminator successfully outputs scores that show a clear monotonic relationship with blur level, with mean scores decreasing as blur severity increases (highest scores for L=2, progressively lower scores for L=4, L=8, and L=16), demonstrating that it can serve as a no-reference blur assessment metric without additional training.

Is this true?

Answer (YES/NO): NO